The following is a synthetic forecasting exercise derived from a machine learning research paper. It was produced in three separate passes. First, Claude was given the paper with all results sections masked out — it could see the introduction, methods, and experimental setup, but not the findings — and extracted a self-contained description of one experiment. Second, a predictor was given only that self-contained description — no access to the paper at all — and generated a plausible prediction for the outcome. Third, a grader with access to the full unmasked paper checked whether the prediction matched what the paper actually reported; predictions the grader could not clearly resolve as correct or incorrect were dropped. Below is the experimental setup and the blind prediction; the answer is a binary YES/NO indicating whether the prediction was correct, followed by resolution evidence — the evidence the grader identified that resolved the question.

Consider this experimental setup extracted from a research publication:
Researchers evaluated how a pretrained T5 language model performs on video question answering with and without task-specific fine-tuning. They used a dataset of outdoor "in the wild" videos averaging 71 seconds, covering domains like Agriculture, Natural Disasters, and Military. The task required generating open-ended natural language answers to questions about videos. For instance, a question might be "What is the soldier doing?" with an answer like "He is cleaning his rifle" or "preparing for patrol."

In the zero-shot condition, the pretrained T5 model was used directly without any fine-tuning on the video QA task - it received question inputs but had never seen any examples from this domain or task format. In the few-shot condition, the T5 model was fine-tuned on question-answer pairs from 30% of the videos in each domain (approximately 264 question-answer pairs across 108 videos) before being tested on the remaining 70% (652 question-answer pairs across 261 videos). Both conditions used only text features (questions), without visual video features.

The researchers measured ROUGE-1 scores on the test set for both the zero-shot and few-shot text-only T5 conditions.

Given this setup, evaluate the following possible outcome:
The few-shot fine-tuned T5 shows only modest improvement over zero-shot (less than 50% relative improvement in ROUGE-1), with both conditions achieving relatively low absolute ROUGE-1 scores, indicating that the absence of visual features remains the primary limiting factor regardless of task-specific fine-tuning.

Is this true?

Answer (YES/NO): NO